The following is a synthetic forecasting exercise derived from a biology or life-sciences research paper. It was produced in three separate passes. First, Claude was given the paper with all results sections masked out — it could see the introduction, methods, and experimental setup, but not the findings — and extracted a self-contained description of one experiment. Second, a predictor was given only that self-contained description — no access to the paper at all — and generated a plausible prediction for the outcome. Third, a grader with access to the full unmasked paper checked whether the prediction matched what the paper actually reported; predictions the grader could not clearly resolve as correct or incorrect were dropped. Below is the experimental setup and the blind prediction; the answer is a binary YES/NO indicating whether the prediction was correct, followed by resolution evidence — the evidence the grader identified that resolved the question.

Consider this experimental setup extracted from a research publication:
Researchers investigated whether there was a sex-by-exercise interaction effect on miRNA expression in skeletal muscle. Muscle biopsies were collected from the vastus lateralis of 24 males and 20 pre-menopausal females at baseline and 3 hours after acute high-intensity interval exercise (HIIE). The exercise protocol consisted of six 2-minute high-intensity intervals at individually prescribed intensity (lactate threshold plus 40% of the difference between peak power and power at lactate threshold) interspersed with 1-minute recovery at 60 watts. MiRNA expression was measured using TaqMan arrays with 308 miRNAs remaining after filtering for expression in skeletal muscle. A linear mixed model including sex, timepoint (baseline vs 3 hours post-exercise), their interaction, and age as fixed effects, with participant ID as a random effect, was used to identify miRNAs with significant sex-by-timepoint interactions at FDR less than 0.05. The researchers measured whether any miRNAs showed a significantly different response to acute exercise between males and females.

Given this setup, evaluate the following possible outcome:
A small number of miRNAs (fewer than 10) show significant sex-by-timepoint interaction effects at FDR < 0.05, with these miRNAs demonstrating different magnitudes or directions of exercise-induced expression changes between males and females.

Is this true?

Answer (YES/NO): NO